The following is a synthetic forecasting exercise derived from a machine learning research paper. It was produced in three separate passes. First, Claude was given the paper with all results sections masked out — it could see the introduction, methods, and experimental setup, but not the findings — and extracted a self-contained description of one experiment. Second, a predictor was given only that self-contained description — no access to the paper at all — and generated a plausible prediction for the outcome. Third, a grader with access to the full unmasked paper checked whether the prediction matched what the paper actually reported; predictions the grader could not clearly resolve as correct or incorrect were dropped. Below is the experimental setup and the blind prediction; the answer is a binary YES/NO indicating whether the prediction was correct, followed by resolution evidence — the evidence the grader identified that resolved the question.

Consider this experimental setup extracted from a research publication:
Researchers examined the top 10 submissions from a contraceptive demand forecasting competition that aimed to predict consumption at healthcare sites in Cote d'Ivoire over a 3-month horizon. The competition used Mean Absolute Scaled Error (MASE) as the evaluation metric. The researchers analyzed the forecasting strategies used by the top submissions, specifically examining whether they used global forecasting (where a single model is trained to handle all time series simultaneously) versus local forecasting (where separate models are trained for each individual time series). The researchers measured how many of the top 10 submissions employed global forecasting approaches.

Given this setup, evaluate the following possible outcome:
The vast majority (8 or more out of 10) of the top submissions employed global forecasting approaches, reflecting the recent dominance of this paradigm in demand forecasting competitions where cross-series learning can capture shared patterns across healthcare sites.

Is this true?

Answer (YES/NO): YES